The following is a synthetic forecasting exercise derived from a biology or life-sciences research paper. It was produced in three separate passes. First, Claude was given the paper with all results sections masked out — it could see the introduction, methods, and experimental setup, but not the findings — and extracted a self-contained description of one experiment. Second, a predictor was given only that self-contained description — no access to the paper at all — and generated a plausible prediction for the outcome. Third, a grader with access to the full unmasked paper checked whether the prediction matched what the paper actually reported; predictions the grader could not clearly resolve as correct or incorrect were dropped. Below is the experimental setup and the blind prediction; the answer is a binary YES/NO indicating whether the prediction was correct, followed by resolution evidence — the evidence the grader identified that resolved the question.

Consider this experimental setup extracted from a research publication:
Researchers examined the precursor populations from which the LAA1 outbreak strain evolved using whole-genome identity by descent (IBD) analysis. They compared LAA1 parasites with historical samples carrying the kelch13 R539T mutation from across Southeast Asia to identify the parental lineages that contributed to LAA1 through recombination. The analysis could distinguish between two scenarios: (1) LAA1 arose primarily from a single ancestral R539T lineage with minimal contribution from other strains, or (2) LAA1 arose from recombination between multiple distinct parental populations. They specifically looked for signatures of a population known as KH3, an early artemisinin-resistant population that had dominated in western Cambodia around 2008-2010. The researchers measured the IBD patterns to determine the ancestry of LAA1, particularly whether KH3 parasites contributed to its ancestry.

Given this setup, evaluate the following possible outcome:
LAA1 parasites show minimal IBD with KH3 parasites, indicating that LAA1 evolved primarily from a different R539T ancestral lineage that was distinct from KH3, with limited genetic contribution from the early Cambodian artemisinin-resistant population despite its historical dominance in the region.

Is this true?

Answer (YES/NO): NO